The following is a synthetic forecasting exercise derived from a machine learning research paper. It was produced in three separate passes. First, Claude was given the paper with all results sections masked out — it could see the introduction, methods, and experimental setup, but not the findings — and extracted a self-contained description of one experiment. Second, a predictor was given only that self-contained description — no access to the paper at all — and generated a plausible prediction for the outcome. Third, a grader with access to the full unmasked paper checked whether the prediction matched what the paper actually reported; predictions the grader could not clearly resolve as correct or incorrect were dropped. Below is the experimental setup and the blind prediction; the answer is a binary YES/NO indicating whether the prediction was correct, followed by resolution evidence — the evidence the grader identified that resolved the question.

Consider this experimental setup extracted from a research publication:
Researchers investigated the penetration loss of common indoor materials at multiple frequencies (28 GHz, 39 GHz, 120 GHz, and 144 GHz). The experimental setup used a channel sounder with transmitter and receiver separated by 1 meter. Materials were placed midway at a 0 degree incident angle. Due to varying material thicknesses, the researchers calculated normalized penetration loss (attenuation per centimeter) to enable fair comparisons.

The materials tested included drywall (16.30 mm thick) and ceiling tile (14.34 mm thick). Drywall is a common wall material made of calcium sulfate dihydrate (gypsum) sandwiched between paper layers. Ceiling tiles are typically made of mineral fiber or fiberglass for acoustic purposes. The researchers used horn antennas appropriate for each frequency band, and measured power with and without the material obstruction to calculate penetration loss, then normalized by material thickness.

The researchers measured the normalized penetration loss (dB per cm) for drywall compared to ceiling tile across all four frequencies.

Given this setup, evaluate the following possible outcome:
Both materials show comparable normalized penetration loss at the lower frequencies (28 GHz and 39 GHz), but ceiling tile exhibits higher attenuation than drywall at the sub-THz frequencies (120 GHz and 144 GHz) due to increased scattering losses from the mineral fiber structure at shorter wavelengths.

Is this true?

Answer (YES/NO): NO